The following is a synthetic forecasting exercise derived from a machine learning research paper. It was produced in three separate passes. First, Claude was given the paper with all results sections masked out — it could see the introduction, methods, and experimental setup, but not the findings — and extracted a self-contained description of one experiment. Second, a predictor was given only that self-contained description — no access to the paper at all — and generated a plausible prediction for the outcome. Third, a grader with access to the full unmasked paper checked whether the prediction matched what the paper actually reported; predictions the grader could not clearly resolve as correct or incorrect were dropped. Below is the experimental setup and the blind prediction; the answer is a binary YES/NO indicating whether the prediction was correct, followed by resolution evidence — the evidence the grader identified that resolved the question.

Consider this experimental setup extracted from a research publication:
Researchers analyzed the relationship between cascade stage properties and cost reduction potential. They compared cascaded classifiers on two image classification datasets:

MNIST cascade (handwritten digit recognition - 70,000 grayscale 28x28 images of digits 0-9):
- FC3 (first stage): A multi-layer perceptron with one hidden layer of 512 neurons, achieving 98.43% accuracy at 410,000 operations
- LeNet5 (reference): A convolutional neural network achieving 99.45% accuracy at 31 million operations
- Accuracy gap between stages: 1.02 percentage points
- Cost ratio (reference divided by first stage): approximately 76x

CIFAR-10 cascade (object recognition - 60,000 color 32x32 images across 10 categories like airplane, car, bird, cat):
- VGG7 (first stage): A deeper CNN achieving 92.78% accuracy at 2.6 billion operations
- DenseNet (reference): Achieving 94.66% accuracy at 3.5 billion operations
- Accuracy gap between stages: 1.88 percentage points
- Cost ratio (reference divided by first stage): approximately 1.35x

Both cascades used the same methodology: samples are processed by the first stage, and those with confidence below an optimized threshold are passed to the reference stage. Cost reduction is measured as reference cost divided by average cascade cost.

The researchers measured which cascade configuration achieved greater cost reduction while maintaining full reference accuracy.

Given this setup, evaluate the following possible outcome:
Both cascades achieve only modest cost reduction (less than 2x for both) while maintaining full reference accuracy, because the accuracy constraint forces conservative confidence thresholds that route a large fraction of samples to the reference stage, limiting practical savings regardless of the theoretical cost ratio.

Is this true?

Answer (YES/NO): NO